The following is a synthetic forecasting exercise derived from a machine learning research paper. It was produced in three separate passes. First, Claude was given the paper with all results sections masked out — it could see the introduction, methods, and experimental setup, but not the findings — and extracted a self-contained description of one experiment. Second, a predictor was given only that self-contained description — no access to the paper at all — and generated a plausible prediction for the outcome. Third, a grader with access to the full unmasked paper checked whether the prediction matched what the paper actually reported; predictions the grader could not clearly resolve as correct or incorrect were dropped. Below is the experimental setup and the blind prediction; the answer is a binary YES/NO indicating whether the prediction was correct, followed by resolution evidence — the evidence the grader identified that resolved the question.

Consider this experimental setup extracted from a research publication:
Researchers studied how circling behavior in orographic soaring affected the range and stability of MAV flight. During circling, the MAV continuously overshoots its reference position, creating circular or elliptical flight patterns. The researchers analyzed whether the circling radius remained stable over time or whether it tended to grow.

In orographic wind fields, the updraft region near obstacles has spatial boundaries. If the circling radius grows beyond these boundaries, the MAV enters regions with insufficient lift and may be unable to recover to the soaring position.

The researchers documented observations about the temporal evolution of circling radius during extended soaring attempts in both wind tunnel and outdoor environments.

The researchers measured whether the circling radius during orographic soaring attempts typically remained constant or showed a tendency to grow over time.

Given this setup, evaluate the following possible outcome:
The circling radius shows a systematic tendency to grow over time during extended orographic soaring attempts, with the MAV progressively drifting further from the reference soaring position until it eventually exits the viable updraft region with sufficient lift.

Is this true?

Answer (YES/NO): NO